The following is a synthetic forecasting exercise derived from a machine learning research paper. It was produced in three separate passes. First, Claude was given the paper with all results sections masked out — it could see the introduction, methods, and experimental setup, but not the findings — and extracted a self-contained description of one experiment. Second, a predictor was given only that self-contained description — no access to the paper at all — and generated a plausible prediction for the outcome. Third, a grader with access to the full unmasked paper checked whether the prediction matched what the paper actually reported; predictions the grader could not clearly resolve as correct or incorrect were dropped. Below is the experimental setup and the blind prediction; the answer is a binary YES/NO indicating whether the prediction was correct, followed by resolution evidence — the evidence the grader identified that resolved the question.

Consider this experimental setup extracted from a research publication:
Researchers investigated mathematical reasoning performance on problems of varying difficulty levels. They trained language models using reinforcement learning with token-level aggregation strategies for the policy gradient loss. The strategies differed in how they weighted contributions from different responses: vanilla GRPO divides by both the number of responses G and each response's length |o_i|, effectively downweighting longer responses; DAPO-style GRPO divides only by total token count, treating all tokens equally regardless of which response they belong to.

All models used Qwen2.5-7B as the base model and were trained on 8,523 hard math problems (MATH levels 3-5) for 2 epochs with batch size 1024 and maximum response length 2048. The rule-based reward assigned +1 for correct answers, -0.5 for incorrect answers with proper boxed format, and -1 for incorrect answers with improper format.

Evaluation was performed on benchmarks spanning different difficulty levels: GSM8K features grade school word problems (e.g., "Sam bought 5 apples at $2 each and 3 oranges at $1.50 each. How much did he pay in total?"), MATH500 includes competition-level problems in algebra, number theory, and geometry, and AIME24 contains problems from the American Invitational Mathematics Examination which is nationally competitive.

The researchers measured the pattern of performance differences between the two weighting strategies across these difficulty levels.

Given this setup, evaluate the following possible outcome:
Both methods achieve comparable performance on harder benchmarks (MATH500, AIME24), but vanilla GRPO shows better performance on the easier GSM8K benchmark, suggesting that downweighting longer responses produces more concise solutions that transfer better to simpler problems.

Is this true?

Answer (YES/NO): NO